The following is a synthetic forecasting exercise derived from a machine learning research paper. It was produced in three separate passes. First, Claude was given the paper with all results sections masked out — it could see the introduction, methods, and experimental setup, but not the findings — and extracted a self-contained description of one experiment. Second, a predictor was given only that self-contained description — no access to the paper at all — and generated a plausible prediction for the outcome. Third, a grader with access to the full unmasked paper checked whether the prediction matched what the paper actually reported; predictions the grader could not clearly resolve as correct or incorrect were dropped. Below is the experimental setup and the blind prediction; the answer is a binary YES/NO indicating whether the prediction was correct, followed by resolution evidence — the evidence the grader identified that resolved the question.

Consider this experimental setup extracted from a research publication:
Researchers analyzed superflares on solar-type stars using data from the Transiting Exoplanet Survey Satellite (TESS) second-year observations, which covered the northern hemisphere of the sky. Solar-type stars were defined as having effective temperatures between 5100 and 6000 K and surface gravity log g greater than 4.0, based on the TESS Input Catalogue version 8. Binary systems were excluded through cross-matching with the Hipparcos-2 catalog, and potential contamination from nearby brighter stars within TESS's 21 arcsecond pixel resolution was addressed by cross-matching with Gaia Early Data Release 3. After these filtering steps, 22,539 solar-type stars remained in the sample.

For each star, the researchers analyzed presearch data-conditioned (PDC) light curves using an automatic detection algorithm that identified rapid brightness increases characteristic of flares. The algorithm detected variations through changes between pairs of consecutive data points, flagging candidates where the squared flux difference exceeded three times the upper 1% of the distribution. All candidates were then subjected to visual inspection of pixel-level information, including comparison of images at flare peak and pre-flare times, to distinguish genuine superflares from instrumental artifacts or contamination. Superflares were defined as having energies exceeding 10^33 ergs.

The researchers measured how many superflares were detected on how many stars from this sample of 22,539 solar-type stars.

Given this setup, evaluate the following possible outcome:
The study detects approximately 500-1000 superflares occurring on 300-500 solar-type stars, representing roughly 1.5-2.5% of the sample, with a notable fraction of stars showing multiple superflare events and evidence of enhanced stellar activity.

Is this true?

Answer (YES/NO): NO